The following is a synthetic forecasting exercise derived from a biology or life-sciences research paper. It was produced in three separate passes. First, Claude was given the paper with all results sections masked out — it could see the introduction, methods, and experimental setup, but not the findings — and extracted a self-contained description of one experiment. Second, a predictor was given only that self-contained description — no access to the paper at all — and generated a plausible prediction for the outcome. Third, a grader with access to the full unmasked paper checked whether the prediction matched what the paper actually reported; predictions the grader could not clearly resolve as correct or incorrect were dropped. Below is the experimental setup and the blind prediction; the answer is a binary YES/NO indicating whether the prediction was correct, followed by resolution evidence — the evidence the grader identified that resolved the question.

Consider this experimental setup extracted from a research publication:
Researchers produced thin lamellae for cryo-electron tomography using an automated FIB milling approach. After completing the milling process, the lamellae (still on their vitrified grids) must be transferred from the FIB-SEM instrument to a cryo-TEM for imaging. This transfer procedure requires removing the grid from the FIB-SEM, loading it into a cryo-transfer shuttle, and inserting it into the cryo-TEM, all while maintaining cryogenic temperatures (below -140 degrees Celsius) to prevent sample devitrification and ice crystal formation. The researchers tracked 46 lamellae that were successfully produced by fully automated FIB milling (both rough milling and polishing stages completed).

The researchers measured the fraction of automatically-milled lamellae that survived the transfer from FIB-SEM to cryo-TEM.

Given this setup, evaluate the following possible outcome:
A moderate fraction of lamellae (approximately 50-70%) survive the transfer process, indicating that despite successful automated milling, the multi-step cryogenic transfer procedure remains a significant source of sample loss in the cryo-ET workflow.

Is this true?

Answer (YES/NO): NO